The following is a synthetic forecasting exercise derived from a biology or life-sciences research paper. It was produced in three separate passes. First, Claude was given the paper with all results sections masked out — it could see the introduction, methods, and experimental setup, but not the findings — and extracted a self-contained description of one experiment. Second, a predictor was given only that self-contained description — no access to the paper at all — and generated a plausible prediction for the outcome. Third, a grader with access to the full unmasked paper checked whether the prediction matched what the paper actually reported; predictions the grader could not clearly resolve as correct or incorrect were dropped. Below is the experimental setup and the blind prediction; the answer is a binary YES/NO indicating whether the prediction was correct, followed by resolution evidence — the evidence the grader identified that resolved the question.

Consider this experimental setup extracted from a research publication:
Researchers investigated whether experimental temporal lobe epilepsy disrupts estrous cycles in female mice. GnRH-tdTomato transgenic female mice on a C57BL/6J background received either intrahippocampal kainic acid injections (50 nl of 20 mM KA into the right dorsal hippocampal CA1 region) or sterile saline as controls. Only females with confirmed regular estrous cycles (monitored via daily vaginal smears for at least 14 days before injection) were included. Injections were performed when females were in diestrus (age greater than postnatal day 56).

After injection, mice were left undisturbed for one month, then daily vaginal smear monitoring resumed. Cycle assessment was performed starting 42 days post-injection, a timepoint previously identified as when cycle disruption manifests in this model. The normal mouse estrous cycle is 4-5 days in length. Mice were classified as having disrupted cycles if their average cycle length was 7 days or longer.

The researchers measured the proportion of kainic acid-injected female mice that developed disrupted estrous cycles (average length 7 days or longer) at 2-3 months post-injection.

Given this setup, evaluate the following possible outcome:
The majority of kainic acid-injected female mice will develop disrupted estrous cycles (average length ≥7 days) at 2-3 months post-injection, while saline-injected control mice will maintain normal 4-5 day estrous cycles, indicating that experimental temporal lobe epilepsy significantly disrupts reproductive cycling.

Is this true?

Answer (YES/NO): YES